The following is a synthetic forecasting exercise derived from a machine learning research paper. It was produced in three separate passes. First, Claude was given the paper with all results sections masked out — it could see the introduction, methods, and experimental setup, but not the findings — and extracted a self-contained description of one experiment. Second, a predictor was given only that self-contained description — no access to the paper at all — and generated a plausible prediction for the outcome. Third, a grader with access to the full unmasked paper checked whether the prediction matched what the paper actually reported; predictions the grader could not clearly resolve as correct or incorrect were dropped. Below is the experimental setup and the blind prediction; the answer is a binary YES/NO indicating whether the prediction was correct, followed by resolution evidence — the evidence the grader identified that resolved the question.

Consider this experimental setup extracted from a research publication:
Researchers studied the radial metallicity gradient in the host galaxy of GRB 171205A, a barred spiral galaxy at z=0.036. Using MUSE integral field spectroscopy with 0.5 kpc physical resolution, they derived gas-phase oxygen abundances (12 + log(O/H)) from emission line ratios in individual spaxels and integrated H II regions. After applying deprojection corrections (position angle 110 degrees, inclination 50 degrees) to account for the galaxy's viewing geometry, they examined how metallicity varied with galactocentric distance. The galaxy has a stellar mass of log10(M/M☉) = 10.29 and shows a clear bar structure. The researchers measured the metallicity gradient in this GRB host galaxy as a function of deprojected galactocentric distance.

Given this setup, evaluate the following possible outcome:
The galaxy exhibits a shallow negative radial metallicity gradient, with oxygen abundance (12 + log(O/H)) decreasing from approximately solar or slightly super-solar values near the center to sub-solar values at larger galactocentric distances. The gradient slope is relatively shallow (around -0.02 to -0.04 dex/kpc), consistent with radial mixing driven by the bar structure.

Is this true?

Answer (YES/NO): NO